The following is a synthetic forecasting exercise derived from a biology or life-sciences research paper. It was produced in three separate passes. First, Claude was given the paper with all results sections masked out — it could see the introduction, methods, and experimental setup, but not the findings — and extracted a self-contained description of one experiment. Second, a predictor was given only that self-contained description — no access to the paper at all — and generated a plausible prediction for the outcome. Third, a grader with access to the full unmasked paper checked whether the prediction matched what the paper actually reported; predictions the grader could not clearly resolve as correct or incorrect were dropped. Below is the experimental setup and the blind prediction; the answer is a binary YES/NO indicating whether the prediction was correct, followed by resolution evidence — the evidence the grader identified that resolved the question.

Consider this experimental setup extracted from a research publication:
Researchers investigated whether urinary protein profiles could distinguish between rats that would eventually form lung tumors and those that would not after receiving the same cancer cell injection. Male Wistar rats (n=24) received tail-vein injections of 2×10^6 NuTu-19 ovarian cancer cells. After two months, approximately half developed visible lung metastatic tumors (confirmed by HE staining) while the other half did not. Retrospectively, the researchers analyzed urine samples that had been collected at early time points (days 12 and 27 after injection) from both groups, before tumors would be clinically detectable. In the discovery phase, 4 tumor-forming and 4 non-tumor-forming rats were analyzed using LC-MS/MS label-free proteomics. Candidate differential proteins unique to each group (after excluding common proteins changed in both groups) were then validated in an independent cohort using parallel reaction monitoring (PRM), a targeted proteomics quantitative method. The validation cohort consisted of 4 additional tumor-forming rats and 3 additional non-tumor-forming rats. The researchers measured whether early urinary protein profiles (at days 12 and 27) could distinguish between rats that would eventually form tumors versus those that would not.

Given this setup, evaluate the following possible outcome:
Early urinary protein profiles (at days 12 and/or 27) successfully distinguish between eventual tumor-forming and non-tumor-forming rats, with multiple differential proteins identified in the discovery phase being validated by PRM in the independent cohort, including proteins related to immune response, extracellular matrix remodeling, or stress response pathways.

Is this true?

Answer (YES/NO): YES